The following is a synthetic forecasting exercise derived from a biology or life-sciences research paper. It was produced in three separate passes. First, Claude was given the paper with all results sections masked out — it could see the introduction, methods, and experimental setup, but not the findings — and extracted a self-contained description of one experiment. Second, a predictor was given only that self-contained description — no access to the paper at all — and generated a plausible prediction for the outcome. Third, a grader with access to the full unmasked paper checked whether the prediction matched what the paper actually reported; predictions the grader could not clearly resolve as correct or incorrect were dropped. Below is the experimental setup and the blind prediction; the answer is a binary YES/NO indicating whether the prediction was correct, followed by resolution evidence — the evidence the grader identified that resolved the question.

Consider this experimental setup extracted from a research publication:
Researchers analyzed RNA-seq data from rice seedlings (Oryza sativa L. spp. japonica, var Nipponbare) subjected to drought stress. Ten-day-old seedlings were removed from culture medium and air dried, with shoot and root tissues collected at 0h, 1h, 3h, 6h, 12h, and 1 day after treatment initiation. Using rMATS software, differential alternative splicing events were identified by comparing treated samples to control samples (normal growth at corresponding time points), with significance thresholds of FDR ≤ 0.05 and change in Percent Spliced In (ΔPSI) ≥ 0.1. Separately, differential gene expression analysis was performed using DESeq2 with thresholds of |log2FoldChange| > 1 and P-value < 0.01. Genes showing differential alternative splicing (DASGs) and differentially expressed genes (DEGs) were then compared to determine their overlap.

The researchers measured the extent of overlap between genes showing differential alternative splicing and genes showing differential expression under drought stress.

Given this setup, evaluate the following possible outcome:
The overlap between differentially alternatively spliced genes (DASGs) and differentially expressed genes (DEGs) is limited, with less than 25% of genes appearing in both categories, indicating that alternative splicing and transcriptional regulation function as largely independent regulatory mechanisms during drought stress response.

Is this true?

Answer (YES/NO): NO